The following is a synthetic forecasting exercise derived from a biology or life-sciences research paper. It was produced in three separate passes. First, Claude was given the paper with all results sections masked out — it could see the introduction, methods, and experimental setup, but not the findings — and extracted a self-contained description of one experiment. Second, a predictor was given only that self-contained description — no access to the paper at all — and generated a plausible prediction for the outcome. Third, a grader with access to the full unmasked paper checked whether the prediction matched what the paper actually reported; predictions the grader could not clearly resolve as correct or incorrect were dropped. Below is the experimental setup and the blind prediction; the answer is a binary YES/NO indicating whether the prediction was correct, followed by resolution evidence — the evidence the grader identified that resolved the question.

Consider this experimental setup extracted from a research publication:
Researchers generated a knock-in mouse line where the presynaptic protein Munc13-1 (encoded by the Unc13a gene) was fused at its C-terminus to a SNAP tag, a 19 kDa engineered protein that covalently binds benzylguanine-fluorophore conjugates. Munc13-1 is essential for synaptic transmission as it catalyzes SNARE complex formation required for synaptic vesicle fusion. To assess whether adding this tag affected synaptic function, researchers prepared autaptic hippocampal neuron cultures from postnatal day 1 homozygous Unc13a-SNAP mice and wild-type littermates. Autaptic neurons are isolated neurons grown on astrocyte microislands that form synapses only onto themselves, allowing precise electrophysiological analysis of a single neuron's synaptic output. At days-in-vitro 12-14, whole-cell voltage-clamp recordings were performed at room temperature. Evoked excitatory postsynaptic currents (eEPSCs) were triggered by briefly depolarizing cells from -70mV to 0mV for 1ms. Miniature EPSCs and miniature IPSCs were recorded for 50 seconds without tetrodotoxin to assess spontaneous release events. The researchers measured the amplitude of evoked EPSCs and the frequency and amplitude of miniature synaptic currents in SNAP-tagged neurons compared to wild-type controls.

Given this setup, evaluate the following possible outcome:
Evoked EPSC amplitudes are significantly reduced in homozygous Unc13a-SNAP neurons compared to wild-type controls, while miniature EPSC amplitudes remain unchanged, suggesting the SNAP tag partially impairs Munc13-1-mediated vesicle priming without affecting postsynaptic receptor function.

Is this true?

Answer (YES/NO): NO